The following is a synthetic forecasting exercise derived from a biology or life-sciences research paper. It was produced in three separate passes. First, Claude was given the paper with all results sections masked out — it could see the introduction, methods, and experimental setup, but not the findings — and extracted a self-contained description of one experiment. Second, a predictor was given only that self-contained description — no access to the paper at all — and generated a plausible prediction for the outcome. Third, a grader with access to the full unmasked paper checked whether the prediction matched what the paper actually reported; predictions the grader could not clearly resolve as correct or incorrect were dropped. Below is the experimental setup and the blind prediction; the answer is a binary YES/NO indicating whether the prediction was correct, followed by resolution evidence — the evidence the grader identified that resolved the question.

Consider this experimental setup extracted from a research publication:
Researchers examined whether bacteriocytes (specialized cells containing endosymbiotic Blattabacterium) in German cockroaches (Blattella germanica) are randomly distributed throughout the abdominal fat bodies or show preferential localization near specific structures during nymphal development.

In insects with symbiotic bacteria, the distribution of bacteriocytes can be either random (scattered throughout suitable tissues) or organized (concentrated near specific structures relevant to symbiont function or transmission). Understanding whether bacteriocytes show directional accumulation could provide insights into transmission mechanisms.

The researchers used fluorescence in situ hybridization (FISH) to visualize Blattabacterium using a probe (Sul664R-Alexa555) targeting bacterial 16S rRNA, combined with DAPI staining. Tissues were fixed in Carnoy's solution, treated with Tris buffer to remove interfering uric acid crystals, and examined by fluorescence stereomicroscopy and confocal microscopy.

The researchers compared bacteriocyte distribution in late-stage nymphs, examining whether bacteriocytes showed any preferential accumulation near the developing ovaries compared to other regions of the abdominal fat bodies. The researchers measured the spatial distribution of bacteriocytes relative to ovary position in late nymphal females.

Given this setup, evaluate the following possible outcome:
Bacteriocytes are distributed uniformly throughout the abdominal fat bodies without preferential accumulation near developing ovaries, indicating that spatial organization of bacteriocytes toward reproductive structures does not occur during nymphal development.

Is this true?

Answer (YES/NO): NO